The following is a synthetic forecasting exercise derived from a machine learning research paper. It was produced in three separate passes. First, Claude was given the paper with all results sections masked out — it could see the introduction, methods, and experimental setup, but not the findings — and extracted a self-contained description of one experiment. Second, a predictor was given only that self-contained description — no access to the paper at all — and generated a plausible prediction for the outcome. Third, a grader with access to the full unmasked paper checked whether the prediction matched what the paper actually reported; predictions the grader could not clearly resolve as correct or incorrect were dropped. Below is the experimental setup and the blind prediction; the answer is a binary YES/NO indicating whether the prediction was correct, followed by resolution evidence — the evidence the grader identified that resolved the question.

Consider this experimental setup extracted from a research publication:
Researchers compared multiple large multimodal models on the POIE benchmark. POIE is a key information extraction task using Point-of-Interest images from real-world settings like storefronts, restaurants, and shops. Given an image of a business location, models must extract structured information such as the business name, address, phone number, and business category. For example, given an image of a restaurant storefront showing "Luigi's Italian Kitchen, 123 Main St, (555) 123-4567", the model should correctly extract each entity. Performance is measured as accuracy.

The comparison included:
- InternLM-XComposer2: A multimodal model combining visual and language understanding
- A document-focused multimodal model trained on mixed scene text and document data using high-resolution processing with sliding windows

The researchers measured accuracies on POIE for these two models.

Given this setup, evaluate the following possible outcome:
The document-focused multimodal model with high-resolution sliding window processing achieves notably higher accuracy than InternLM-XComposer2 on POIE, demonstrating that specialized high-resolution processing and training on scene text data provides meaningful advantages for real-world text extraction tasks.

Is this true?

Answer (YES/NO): NO